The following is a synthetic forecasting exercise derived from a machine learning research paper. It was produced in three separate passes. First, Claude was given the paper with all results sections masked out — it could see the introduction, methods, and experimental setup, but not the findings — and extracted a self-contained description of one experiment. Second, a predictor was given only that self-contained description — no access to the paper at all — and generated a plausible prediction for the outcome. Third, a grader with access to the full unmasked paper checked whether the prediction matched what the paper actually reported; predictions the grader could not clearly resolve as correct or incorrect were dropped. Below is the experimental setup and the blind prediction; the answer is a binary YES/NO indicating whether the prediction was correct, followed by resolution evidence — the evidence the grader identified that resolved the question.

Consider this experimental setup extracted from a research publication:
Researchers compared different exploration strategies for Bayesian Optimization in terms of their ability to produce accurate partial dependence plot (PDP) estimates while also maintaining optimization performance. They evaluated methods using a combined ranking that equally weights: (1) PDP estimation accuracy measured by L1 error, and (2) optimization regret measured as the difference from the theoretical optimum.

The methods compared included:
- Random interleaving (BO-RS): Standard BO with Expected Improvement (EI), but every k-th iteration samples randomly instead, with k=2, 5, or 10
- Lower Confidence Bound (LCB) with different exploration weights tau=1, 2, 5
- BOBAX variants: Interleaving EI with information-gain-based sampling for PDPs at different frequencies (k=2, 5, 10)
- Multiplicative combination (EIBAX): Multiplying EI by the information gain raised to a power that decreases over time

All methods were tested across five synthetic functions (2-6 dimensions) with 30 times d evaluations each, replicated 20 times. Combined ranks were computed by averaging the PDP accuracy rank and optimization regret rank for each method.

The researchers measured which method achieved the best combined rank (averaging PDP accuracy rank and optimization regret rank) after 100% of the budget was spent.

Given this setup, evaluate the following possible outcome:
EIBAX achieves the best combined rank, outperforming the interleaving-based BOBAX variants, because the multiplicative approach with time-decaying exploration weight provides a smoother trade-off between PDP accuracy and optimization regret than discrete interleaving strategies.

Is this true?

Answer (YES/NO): NO